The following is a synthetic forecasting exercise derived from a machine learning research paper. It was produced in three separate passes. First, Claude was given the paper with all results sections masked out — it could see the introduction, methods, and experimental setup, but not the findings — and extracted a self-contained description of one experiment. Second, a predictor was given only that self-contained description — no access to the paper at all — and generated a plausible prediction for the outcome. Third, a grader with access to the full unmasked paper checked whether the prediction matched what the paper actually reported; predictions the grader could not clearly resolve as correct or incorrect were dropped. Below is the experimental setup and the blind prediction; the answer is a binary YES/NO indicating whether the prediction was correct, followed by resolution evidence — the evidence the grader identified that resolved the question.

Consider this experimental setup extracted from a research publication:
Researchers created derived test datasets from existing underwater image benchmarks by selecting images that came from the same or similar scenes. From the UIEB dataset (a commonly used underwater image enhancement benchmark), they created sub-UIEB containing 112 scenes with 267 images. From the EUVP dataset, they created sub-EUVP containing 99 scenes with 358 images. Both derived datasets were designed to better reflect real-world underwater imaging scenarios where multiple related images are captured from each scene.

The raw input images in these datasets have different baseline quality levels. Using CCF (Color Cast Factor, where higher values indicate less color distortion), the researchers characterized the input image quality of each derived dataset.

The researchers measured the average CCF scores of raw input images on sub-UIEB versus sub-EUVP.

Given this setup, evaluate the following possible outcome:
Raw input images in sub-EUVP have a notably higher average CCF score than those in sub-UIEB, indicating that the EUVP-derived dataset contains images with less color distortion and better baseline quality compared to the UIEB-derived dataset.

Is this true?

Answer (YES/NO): NO